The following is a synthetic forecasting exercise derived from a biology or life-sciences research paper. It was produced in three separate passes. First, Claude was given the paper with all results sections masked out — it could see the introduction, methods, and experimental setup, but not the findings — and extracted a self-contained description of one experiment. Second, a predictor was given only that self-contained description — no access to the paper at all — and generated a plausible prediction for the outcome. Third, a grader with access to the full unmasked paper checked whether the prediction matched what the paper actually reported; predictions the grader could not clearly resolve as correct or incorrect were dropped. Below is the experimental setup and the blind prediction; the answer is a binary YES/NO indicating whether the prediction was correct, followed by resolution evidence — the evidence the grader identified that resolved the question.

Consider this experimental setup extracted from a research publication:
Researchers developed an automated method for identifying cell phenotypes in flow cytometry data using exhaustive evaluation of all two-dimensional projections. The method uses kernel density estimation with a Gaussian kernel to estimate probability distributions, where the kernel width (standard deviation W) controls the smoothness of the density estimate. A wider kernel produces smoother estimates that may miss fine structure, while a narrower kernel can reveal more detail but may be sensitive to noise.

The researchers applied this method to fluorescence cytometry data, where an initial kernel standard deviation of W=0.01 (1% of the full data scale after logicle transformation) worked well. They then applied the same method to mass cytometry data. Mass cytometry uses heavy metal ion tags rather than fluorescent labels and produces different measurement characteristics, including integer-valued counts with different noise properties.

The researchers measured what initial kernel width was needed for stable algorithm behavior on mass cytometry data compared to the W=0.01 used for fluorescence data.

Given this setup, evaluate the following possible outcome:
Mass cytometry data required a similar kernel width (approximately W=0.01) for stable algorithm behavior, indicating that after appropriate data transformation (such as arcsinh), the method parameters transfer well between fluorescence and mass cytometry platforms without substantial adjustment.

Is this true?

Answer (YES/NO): NO